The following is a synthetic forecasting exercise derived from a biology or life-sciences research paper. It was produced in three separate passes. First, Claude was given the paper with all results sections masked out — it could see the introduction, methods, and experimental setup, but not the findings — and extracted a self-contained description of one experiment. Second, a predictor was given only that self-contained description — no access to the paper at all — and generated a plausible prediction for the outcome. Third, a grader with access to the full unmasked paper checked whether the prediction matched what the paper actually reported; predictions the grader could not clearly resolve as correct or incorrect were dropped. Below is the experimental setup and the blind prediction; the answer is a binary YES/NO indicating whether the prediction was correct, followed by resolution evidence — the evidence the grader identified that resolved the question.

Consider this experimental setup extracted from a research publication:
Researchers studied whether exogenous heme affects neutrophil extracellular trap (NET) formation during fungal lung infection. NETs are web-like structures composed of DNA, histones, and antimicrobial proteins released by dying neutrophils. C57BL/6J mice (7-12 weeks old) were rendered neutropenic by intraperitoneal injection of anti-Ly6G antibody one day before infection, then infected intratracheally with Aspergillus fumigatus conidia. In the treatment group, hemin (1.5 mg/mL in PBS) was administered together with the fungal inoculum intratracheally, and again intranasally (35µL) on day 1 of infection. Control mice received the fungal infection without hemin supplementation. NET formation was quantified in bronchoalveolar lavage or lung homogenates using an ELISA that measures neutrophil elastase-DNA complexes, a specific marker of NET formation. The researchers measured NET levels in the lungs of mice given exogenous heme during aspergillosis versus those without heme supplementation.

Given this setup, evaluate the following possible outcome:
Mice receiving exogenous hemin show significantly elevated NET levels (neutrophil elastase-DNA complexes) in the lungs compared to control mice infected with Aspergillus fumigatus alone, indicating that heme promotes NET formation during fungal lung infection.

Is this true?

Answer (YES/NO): YES